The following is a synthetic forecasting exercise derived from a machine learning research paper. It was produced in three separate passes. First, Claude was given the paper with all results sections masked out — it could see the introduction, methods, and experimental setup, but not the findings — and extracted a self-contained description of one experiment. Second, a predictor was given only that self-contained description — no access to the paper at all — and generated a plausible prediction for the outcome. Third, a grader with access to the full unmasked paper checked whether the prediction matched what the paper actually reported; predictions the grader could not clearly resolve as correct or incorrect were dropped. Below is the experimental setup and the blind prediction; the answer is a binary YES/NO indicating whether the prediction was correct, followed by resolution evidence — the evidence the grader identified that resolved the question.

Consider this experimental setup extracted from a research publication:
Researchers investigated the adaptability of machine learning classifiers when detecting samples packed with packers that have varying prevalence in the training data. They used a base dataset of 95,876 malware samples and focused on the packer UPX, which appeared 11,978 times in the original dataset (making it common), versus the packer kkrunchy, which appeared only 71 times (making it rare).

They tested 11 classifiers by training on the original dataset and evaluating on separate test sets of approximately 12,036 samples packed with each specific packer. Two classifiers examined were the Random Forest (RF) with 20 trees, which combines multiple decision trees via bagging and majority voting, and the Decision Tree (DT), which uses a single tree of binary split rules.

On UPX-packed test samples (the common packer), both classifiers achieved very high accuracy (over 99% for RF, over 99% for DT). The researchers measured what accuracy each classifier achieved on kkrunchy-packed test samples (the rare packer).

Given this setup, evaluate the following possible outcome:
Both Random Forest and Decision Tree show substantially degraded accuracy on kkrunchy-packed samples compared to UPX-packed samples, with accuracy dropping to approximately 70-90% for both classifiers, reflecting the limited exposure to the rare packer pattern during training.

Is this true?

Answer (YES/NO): NO